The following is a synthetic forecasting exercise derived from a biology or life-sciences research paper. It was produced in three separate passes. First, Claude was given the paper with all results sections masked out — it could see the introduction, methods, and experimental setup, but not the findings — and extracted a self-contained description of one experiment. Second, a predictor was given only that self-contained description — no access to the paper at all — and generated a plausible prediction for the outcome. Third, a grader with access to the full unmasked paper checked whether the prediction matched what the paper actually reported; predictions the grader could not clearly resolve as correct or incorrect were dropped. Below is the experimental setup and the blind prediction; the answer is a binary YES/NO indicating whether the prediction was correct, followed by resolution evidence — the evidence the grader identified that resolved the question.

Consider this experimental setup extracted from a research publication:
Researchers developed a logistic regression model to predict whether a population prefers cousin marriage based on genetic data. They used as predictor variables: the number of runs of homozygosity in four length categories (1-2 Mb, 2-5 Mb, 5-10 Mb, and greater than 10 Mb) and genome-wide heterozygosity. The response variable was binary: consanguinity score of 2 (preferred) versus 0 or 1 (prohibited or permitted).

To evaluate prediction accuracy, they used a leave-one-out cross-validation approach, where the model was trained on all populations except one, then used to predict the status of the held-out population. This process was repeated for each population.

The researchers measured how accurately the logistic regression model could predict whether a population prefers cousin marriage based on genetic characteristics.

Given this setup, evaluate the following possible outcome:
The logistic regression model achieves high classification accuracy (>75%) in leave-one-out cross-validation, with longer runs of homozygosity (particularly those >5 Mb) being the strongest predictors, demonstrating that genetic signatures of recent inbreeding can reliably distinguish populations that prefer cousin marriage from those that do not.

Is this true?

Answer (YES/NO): NO